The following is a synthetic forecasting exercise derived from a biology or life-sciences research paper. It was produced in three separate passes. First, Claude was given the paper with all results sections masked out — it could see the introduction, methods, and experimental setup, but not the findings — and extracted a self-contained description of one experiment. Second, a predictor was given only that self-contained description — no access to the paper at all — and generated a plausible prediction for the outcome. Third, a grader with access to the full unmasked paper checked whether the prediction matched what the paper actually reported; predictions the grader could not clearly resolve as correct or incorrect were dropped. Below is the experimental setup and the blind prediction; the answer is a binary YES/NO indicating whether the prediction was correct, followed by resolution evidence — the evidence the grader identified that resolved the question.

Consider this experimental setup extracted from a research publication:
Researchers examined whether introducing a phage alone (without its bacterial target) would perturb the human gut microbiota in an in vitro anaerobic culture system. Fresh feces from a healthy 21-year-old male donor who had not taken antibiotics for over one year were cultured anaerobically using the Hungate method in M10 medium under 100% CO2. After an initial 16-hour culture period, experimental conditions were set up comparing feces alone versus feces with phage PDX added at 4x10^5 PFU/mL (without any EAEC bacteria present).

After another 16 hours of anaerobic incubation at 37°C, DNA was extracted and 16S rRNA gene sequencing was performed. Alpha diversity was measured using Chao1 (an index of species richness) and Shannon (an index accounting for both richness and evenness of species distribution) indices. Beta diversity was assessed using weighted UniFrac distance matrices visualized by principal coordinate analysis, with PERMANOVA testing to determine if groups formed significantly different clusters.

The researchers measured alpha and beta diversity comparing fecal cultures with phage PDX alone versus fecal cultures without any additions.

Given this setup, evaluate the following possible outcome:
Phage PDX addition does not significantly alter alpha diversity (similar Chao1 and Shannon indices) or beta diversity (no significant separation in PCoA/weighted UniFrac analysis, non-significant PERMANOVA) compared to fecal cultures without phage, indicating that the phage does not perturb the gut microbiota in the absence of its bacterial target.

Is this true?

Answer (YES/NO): YES